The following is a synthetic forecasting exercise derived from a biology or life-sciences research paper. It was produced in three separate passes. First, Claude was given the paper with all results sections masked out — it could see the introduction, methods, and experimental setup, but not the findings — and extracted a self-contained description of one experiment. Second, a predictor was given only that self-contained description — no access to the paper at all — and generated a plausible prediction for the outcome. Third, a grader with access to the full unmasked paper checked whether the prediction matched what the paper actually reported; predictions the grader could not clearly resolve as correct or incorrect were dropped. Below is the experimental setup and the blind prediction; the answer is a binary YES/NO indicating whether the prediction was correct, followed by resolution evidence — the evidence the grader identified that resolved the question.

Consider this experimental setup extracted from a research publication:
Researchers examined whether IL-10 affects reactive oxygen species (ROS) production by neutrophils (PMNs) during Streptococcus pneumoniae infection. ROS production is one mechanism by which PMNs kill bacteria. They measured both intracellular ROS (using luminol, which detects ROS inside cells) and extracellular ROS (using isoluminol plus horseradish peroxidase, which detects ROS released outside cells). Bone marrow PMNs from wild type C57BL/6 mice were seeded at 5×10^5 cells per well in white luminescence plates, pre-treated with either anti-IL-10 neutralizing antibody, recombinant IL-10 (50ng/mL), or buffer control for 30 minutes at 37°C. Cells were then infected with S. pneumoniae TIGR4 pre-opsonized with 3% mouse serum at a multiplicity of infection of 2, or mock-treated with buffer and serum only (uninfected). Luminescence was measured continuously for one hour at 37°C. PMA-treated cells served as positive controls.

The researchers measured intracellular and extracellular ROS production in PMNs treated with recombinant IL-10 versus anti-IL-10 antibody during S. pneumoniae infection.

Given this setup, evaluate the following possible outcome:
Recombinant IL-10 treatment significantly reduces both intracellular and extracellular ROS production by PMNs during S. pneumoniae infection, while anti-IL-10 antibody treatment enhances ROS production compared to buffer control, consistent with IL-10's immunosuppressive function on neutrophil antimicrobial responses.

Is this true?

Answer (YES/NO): NO